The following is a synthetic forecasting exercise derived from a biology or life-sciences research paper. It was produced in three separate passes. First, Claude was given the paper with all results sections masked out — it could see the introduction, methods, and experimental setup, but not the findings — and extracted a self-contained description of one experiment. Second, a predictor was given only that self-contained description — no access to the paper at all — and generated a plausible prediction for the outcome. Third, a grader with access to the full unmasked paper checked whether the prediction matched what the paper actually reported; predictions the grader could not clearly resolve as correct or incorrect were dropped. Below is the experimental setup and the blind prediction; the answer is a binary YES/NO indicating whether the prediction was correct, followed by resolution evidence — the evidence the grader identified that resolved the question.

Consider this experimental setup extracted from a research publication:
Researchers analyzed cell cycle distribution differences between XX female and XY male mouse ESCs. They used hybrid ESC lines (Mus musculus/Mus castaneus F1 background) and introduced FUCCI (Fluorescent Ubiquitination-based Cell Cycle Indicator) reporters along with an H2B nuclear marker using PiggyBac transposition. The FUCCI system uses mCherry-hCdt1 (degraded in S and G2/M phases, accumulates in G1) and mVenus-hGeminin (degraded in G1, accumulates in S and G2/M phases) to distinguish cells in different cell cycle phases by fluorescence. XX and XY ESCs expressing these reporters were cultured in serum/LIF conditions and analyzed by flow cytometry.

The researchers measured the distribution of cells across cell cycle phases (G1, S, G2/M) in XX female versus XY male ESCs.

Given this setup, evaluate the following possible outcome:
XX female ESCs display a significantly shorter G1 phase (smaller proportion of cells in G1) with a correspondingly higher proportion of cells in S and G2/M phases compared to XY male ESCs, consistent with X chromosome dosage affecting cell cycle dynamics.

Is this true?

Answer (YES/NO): NO